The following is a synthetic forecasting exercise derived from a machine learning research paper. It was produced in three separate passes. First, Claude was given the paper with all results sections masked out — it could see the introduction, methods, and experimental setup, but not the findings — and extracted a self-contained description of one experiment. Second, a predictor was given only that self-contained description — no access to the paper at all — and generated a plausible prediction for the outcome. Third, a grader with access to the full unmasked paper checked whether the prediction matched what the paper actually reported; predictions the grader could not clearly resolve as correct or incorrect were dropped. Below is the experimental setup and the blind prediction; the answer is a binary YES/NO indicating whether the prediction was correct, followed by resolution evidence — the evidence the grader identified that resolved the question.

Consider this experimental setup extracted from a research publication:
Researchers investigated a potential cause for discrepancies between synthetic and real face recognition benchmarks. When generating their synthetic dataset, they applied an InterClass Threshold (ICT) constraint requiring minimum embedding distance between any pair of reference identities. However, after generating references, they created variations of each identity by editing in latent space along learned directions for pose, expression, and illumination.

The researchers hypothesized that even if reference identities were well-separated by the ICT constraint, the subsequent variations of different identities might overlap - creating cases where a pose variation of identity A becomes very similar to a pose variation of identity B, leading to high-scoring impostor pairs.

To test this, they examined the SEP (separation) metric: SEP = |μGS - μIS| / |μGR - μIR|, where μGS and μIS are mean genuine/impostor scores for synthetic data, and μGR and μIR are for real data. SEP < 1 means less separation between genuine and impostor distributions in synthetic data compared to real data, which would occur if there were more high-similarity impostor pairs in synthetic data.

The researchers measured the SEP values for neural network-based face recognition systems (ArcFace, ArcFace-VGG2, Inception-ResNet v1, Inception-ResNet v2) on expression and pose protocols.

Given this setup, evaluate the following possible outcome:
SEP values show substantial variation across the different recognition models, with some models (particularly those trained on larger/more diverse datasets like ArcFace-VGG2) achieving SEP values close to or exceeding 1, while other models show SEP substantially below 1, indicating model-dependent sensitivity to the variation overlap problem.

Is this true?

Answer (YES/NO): NO